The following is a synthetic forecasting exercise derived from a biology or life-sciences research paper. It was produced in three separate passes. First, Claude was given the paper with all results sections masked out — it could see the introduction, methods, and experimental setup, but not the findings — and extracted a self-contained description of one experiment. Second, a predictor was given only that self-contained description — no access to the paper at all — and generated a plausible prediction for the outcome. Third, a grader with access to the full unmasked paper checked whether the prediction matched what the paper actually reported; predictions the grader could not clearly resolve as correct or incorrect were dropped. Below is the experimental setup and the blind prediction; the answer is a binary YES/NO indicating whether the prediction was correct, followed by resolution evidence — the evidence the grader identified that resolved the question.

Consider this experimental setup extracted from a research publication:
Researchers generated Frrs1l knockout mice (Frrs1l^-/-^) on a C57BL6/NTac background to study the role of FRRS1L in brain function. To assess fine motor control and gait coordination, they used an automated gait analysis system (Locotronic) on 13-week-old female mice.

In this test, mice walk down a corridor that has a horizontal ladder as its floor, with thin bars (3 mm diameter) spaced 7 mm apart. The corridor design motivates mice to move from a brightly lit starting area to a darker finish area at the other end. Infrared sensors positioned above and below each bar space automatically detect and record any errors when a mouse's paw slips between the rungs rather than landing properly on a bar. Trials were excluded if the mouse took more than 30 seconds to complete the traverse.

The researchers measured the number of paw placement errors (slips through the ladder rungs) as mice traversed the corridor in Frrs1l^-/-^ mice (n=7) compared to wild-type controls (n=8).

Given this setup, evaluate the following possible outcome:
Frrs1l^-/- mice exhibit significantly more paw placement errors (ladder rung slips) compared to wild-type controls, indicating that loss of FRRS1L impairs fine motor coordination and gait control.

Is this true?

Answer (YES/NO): YES